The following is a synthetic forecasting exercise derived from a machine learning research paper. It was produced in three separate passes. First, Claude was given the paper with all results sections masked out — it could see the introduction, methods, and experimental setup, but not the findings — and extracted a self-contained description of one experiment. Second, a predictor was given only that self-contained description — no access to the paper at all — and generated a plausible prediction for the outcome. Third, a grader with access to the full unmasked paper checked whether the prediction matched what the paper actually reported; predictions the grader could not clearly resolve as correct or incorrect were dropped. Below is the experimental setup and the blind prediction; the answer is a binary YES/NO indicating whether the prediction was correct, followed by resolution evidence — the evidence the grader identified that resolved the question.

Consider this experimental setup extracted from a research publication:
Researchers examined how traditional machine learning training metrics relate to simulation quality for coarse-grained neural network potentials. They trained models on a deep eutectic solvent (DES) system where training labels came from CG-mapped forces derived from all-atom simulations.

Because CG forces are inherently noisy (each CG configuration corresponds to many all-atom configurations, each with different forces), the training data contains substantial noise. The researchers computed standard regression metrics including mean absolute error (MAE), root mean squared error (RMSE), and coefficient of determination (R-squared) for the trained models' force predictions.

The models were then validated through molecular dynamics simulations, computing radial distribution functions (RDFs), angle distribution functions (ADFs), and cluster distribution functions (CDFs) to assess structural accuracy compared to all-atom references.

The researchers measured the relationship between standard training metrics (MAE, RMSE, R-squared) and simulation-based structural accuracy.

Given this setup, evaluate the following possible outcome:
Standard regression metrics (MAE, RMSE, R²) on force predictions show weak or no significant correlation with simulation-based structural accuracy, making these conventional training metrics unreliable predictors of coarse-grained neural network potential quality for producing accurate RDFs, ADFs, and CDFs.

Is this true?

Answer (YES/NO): YES